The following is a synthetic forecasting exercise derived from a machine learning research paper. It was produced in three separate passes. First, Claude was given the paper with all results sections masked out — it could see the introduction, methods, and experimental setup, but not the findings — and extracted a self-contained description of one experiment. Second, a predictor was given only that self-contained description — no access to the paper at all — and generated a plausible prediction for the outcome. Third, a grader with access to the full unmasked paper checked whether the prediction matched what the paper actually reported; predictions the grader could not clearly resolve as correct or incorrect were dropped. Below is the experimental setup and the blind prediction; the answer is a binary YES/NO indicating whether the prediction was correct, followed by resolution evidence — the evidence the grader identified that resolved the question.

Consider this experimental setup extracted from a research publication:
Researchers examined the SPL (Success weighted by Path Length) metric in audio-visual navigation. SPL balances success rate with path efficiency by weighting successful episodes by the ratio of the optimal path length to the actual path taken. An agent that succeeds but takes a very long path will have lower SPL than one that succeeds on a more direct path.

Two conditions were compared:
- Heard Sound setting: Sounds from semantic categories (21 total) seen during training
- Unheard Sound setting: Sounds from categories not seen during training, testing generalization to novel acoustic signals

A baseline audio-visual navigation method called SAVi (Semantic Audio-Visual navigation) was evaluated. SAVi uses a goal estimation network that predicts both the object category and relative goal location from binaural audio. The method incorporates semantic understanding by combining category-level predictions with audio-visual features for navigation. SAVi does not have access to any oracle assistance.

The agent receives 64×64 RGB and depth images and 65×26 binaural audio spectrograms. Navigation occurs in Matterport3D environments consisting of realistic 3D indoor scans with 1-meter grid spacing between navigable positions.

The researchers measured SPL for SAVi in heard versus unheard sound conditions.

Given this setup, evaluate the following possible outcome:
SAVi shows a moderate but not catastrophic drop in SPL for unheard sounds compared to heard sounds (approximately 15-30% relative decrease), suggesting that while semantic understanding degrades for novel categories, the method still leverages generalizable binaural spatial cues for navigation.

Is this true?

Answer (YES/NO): YES